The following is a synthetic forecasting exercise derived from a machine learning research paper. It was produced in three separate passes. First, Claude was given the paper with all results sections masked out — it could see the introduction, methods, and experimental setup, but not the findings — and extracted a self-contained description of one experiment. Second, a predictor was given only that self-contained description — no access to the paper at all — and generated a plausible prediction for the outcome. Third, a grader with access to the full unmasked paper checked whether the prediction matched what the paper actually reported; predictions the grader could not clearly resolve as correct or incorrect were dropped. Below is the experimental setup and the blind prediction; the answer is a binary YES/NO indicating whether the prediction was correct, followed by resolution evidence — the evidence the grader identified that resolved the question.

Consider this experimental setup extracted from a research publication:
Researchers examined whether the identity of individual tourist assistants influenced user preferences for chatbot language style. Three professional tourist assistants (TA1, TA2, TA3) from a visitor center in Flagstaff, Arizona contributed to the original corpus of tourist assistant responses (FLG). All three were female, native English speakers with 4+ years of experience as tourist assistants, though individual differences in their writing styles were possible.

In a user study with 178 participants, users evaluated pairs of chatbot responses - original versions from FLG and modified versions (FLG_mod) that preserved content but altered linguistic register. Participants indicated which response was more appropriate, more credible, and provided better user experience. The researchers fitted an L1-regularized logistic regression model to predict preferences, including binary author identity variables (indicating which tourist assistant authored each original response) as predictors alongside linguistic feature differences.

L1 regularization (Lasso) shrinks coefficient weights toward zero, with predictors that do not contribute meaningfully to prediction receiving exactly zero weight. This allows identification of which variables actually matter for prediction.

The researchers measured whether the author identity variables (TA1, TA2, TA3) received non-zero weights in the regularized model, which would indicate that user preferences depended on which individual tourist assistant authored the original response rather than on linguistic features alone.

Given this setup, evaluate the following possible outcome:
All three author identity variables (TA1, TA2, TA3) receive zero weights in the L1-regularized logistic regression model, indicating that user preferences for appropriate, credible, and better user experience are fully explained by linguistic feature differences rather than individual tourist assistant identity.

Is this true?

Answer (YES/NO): YES